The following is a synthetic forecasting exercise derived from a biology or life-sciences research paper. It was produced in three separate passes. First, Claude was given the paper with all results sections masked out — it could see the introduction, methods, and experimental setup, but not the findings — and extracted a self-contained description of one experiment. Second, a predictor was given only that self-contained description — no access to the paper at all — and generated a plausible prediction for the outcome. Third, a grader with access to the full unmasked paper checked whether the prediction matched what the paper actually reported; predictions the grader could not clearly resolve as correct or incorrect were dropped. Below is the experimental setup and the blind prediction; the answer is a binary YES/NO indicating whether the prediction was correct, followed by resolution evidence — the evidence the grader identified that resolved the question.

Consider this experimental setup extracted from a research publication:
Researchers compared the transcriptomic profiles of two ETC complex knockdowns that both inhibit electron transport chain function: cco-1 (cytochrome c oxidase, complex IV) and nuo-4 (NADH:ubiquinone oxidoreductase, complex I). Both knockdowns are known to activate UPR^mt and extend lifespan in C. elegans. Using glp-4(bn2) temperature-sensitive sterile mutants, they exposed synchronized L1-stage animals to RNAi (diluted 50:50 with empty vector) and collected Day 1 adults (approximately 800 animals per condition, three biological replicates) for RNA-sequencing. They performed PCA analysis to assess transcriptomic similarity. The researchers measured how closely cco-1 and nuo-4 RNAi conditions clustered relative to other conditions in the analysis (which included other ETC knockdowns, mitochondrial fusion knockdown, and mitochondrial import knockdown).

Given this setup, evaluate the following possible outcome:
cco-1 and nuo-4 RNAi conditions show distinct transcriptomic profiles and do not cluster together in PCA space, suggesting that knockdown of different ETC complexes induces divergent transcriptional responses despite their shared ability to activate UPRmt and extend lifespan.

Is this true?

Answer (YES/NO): NO